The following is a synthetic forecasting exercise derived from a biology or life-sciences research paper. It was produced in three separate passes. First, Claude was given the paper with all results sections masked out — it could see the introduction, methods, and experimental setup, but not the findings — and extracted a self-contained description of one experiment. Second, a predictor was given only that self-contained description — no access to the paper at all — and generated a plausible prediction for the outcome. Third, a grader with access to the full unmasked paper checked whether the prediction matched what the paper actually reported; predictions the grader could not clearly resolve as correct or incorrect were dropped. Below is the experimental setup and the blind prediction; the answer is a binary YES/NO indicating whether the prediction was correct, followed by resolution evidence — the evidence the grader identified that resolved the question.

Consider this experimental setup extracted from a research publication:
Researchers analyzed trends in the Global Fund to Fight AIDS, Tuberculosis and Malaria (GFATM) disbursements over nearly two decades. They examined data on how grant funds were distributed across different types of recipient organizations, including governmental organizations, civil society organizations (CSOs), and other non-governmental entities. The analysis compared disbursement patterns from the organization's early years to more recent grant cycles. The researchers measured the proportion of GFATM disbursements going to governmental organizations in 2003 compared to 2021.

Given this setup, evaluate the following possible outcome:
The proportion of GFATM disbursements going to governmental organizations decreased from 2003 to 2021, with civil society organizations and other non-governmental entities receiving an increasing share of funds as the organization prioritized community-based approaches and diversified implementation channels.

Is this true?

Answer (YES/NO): YES